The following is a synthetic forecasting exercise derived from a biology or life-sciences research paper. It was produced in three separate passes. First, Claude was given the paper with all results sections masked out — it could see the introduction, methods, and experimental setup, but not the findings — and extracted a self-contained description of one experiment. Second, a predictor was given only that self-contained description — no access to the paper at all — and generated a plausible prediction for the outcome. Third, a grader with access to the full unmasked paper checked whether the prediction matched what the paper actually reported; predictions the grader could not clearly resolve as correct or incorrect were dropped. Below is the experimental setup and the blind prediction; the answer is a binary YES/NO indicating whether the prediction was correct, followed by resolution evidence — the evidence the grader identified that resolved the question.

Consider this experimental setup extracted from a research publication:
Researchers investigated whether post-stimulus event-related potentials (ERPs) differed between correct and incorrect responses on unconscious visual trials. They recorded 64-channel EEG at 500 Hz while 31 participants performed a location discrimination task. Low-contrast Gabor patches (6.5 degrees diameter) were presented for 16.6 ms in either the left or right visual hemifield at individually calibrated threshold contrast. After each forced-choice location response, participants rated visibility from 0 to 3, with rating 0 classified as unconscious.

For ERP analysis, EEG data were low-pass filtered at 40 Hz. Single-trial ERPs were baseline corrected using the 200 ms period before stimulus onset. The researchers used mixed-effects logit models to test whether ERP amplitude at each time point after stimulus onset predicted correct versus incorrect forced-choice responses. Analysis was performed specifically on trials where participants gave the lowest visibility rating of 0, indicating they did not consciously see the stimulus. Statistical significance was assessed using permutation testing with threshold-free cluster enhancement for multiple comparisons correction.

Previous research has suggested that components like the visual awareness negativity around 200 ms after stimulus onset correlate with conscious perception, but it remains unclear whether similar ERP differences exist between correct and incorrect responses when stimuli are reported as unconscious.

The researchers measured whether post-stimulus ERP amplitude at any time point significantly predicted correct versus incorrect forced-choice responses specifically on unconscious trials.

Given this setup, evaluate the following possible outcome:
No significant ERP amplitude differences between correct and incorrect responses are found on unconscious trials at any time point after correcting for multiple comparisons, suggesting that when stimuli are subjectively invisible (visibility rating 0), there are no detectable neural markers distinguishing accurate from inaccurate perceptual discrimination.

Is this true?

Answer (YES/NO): NO